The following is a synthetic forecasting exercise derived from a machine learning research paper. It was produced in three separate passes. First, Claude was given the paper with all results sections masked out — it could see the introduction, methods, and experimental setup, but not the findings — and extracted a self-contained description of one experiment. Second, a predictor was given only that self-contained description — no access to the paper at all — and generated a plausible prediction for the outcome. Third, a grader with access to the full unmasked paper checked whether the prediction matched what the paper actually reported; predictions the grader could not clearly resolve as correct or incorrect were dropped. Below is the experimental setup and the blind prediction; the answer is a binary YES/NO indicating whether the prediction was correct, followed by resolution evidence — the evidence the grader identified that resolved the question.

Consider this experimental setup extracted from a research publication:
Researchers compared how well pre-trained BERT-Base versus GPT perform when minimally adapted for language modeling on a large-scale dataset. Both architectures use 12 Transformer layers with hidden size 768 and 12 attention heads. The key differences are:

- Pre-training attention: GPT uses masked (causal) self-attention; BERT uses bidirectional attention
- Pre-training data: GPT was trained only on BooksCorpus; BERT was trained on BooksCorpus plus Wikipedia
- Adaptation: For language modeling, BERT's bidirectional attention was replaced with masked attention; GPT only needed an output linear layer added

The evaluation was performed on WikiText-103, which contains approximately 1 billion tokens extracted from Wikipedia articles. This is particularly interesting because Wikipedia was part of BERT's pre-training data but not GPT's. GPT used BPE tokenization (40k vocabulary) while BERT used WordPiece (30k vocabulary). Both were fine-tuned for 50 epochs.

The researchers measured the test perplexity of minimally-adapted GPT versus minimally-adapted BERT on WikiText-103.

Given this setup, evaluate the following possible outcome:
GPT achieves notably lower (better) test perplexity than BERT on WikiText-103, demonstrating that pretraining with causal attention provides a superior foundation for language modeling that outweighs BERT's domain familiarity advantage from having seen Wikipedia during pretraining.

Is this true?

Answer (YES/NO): YES